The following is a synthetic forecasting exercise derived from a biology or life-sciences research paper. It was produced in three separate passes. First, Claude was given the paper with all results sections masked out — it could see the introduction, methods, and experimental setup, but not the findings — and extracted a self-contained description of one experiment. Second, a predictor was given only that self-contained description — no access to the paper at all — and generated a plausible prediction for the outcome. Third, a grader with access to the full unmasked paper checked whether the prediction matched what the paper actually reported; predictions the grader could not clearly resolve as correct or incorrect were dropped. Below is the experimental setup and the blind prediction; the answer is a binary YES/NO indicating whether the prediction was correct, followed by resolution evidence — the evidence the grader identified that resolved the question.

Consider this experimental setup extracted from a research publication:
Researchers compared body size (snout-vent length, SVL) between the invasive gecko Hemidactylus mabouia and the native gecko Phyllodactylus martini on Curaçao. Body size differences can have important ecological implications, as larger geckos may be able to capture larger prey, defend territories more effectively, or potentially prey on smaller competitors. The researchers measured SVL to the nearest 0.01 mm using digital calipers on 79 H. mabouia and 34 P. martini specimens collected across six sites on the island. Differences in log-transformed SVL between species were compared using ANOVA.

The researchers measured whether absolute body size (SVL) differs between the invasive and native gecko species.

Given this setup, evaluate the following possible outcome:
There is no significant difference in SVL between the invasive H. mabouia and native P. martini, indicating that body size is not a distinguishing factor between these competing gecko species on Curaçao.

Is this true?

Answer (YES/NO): NO